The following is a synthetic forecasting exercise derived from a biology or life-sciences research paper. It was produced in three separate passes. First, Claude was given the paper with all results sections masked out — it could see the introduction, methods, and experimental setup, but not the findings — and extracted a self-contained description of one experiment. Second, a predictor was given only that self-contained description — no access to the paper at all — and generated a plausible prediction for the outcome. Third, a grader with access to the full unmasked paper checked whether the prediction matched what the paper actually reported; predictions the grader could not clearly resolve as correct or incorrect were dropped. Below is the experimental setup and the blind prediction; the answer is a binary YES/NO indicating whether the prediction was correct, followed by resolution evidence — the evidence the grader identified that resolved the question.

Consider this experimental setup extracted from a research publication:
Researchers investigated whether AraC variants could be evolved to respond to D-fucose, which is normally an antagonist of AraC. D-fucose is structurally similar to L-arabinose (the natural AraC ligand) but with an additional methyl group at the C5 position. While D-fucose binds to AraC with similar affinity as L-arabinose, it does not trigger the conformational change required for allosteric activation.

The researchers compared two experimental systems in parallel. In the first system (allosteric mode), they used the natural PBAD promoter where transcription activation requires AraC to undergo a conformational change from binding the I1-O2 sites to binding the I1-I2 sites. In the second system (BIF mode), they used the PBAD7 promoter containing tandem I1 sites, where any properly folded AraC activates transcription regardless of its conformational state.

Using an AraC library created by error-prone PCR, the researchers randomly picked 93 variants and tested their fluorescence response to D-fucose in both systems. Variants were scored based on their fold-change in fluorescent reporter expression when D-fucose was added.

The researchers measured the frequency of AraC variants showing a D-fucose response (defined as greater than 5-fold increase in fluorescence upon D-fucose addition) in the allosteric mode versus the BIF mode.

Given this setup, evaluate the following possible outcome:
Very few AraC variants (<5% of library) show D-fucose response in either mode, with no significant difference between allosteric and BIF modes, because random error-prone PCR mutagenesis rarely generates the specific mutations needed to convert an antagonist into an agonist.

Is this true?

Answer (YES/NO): NO